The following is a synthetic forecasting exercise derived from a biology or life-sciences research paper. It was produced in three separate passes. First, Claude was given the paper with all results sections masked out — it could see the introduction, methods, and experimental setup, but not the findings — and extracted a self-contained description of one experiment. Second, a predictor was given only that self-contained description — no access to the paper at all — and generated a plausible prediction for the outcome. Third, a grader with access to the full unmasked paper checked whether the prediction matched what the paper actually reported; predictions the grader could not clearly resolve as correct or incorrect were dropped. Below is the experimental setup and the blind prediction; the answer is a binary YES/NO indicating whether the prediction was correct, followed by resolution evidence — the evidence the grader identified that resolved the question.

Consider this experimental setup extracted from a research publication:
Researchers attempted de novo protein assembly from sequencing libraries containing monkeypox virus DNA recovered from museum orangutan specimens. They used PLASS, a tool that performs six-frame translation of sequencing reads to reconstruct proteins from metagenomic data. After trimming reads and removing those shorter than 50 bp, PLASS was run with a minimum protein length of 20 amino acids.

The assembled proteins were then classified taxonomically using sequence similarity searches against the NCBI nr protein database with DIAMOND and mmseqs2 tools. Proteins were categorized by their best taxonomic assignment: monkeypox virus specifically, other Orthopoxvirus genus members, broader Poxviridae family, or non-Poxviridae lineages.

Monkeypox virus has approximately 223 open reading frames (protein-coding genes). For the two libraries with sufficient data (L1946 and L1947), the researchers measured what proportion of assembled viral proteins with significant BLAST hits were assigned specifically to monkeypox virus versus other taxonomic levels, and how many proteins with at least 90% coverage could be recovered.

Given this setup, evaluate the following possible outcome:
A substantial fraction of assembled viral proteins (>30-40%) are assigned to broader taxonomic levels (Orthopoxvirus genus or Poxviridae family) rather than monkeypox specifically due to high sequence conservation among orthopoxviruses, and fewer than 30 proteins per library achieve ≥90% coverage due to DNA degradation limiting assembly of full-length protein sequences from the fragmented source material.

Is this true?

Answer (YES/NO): NO